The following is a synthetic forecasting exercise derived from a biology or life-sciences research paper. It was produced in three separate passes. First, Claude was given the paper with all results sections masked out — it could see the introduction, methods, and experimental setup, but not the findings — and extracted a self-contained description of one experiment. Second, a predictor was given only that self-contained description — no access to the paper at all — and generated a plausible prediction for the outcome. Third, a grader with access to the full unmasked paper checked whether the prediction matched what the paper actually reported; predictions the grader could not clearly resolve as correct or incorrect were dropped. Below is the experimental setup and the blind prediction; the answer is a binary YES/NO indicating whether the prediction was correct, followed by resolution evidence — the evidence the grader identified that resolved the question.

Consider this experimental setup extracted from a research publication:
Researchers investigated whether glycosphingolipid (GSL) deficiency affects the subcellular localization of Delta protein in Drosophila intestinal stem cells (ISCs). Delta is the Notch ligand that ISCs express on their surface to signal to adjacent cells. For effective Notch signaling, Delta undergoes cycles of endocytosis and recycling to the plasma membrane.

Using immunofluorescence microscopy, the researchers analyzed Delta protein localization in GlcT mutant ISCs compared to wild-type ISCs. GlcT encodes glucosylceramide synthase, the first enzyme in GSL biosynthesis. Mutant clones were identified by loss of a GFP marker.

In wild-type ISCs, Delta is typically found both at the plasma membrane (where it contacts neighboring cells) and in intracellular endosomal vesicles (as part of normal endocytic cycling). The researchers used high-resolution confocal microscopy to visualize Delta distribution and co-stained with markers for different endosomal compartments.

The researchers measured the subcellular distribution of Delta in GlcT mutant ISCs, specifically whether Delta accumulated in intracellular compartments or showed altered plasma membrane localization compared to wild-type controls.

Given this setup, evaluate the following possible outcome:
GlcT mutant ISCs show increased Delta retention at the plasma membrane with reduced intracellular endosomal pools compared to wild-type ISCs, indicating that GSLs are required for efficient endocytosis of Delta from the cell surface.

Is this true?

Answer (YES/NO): NO